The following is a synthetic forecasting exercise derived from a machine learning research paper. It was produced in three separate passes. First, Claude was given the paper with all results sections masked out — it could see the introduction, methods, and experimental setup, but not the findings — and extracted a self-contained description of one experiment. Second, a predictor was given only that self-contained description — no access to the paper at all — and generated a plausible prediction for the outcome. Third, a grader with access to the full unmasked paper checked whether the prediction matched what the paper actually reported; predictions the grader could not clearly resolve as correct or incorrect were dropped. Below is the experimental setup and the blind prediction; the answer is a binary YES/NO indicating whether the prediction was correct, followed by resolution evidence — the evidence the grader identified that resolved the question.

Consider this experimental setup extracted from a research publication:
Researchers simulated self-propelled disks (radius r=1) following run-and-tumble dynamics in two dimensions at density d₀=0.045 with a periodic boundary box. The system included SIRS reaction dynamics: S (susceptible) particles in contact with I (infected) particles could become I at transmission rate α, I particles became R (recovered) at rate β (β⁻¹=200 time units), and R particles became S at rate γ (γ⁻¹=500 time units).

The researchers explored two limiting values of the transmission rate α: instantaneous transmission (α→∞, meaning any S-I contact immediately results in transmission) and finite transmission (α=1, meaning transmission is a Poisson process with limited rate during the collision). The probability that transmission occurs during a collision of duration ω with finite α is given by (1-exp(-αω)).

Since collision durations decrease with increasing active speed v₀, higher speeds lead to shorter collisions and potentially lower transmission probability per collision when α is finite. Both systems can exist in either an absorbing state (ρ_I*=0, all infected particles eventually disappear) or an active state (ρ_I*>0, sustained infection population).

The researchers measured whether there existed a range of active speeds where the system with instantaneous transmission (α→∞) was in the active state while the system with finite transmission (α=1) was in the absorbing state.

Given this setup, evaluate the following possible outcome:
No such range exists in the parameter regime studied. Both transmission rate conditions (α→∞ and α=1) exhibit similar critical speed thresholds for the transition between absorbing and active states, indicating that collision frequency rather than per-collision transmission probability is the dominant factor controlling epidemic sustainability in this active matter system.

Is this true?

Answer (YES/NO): NO